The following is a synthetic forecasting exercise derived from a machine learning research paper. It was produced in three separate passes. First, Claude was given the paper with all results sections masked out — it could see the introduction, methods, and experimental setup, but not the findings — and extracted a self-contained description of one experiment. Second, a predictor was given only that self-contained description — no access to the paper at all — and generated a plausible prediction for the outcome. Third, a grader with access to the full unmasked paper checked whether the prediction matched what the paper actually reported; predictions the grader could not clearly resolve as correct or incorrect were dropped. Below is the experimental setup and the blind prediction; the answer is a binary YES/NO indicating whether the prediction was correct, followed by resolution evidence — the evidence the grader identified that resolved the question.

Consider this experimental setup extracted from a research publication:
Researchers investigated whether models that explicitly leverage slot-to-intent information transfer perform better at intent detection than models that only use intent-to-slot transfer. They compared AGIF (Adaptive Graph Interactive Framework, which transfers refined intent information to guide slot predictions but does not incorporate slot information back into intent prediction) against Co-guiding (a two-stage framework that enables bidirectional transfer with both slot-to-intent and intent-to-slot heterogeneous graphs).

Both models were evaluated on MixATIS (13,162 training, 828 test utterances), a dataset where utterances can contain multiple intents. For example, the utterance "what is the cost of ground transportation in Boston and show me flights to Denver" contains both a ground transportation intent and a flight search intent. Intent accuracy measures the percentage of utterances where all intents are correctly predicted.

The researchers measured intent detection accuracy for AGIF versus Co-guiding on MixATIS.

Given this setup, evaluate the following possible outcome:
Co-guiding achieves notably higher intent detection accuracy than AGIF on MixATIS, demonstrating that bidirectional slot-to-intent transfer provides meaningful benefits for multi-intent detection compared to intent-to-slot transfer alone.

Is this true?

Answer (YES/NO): YES